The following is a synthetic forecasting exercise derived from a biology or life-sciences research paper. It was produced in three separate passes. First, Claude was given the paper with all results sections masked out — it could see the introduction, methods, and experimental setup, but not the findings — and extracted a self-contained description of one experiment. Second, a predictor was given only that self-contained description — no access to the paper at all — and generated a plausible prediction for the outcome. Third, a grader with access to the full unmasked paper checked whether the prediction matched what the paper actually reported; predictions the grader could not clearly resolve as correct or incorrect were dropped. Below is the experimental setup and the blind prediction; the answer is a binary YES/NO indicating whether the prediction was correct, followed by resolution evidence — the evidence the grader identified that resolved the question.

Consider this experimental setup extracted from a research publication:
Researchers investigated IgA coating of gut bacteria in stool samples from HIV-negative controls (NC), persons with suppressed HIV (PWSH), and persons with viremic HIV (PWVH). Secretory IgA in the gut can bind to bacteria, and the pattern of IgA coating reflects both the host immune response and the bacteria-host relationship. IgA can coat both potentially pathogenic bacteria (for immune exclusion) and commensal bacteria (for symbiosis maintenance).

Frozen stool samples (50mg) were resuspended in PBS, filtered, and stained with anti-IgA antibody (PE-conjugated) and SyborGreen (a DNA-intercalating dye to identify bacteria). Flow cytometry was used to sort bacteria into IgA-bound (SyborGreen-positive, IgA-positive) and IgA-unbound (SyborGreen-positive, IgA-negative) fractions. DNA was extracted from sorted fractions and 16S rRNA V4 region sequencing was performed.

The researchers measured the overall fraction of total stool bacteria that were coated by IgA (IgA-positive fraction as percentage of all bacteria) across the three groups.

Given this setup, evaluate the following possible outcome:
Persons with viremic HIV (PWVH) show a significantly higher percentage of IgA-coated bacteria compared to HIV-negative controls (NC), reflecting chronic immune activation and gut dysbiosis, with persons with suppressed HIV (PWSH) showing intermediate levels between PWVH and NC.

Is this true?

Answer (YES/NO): NO